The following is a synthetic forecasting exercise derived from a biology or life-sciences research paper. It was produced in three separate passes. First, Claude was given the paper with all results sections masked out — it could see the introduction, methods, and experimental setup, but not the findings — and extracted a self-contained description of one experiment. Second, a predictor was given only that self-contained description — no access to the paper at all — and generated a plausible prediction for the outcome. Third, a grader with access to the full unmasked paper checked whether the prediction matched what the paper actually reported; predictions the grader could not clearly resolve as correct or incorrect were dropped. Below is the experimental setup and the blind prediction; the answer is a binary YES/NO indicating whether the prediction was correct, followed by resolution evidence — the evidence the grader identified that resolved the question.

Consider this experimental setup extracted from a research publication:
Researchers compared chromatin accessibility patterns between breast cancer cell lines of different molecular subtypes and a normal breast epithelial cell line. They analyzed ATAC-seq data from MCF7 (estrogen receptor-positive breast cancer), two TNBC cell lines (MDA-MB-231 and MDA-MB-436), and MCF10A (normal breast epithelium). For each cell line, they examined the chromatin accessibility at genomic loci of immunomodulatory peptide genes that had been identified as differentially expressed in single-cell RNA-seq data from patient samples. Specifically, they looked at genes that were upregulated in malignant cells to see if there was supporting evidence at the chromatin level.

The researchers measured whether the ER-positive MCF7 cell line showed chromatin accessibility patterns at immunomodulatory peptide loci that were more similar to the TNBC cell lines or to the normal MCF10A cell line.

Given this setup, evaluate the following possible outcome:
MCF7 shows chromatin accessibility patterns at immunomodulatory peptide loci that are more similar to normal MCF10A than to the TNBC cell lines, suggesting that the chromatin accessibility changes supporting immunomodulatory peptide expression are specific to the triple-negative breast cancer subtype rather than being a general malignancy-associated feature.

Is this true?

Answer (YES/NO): NO